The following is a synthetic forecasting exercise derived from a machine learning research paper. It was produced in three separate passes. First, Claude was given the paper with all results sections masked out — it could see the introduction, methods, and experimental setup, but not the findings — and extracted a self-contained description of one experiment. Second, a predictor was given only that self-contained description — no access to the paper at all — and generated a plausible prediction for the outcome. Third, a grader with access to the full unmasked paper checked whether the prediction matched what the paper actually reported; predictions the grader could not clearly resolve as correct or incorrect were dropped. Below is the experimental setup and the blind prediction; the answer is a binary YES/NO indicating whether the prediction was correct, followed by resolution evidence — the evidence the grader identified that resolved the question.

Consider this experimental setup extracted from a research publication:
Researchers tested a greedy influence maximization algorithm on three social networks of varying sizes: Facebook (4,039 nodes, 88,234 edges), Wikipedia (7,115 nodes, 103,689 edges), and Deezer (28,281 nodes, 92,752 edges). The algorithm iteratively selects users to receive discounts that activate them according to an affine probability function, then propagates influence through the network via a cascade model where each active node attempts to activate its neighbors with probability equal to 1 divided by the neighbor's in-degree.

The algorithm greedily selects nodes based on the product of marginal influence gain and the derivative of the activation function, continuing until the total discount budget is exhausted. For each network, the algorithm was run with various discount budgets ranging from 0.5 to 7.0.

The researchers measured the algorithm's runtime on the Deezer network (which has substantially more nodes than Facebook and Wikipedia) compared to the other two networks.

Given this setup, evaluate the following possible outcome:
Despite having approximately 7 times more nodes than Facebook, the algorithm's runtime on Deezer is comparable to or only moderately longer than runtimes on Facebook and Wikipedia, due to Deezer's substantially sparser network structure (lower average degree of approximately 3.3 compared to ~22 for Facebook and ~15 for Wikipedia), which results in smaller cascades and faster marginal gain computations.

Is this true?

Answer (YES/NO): YES